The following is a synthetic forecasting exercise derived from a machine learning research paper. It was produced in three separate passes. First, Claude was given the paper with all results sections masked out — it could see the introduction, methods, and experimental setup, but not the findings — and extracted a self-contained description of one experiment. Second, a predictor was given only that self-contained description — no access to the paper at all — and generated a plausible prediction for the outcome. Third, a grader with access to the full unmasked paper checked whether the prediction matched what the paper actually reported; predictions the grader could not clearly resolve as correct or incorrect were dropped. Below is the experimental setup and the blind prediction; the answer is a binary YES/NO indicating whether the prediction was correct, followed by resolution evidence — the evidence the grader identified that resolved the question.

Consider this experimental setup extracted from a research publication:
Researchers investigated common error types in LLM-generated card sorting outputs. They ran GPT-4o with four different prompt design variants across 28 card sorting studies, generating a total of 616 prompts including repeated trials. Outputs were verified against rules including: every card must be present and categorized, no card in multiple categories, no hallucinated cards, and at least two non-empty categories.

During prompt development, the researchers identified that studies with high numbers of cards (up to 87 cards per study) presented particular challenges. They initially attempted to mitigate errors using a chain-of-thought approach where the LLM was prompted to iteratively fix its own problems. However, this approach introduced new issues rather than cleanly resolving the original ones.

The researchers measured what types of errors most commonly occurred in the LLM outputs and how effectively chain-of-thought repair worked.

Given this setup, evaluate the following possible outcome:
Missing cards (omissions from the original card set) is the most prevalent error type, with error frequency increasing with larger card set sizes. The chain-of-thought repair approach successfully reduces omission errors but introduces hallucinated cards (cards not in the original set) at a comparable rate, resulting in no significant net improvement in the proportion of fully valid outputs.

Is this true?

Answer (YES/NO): NO